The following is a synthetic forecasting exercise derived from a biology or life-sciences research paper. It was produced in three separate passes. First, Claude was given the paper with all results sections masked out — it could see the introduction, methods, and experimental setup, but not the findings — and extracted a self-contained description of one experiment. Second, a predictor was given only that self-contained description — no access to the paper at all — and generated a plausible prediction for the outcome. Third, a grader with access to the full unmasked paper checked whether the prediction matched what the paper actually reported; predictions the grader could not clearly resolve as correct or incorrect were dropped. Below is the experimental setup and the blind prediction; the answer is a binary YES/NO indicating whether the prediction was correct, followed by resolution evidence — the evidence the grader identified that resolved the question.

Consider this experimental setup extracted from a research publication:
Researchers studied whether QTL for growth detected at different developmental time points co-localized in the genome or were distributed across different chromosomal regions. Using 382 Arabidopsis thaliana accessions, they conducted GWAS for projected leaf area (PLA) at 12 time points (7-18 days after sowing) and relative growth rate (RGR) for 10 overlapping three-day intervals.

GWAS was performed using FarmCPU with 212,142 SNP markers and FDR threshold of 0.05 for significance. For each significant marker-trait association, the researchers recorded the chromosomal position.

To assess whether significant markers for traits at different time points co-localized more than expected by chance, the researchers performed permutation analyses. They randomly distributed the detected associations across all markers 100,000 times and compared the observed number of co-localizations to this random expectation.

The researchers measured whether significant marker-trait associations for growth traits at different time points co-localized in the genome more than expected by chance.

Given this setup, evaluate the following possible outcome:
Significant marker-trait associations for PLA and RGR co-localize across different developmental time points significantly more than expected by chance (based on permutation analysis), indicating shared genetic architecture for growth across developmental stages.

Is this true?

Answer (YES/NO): YES